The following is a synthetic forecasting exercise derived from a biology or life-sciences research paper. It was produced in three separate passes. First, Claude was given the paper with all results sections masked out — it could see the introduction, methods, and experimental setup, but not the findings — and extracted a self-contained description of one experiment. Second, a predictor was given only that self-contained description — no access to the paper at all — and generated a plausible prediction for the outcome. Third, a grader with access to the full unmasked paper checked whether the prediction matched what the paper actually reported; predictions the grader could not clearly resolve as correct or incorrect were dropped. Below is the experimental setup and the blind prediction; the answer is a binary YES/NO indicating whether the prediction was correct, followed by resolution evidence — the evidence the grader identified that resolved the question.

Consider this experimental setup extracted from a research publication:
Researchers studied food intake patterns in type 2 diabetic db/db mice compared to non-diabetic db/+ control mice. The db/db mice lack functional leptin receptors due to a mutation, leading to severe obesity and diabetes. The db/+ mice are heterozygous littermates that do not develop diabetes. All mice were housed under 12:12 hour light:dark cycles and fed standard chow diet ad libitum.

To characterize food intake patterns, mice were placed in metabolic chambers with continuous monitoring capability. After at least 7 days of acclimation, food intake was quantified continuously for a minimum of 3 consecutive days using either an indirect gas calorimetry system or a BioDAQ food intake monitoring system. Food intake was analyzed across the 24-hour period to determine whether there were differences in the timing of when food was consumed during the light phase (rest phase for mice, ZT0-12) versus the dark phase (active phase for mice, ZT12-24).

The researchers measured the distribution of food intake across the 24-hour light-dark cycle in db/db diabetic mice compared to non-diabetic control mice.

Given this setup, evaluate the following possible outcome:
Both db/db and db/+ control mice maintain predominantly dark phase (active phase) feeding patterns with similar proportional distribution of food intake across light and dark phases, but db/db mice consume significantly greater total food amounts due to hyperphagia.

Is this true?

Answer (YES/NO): NO